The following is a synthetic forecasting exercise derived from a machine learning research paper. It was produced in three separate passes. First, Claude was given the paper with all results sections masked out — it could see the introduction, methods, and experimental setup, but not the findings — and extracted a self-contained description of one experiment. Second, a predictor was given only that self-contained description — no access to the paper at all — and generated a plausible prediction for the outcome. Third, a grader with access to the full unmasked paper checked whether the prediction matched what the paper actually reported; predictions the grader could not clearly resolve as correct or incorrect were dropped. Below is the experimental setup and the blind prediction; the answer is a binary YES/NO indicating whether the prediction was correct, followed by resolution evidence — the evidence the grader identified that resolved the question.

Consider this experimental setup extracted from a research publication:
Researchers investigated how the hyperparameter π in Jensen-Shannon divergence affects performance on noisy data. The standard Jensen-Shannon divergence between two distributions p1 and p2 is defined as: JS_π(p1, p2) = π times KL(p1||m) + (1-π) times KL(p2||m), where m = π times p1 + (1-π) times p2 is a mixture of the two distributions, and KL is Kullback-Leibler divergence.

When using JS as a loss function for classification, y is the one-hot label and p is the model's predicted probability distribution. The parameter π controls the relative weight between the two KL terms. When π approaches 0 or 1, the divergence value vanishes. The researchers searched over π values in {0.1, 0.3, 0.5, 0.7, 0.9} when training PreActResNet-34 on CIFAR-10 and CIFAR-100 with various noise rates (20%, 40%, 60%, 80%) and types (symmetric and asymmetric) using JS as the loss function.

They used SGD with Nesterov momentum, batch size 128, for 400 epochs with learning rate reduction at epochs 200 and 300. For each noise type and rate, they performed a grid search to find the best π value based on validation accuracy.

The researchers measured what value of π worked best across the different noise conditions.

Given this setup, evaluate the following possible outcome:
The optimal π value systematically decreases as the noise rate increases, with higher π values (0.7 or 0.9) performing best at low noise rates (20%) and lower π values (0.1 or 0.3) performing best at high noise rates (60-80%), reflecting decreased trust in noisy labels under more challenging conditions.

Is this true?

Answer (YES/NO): NO